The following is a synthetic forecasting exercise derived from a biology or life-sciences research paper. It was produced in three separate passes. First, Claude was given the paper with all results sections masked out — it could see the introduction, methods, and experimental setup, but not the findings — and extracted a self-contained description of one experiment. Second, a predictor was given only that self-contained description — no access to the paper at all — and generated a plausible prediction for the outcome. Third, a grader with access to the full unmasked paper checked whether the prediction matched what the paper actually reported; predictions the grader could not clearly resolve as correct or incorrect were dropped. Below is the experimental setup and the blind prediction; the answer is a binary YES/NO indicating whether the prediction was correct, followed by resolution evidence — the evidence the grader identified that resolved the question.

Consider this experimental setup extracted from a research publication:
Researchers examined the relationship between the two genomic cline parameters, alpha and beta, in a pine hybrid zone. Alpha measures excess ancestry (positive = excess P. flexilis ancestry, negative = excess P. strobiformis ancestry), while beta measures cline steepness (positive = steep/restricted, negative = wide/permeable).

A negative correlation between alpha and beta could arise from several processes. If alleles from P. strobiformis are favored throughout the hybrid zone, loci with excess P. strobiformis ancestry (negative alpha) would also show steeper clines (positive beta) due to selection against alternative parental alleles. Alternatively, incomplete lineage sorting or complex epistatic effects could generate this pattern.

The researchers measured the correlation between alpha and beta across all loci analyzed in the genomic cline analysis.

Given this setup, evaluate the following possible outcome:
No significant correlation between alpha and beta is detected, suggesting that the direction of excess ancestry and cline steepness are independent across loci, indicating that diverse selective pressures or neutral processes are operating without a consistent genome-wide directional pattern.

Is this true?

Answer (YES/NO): NO